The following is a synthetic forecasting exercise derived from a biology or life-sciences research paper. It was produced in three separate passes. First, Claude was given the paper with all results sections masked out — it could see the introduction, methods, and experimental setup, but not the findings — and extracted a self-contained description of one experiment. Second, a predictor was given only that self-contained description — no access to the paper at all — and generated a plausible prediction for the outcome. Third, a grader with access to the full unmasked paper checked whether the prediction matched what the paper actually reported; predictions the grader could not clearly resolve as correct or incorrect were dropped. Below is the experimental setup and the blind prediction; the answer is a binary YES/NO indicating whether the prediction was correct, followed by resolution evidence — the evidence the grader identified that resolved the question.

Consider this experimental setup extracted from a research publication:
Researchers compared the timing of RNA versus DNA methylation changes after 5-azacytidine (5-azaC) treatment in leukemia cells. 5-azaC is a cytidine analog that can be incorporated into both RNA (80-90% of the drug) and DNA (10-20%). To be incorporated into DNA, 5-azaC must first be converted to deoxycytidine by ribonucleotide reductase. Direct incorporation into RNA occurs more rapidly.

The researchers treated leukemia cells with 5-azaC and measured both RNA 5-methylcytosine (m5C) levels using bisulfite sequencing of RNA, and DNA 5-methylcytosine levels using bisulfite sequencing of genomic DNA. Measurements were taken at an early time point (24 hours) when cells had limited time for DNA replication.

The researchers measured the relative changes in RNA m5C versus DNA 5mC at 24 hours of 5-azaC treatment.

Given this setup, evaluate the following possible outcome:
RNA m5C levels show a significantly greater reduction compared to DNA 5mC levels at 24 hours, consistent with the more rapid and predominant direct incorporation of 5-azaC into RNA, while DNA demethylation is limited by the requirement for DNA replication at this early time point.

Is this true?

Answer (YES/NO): YES